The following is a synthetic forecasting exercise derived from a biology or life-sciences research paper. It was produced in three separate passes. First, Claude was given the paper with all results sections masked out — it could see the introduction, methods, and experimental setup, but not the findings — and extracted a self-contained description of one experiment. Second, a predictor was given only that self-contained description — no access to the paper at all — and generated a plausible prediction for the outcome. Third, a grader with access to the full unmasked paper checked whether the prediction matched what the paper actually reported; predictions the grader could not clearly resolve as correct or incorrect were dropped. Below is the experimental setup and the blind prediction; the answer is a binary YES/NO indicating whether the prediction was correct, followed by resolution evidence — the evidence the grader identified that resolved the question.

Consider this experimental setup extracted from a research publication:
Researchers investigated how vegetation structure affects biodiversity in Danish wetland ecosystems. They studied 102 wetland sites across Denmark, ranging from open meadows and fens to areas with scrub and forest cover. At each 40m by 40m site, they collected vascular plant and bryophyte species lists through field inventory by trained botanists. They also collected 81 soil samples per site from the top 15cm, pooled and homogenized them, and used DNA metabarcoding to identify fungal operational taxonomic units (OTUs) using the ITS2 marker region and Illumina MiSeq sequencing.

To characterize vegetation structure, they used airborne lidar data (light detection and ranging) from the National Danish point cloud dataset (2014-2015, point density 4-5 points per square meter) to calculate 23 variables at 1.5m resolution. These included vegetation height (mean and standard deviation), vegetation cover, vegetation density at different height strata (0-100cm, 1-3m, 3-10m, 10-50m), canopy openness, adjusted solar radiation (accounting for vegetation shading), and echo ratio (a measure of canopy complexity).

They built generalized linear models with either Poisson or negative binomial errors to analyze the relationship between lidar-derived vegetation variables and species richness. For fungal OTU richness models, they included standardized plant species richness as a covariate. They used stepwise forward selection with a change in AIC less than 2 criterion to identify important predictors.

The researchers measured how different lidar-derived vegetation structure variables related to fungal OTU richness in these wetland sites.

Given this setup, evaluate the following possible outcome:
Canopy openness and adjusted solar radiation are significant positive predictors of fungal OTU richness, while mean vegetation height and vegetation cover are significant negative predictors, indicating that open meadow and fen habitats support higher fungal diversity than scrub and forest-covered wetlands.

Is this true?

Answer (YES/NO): NO